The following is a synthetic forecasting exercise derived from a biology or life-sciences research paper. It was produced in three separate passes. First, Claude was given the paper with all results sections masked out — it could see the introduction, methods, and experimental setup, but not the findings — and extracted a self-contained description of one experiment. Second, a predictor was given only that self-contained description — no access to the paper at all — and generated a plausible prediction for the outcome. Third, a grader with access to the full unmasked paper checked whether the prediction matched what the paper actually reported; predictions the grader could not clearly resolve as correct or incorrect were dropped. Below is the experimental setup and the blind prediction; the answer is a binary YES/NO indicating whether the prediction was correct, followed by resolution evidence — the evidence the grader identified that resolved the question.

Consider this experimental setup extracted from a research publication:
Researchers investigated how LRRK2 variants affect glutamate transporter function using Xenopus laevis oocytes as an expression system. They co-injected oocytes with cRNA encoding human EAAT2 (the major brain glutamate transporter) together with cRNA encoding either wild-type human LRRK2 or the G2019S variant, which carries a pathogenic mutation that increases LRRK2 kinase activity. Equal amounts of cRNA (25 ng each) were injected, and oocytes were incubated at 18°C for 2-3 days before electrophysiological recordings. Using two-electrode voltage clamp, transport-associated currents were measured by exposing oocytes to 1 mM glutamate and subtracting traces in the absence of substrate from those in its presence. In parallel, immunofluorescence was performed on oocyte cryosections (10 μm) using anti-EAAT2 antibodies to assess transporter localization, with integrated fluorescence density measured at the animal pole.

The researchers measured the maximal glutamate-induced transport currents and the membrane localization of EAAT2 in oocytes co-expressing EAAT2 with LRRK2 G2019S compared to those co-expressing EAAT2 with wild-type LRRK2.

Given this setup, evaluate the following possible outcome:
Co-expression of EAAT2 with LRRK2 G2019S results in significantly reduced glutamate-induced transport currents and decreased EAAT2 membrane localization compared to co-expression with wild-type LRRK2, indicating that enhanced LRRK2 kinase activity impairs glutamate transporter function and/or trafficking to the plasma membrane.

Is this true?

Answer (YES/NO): YES